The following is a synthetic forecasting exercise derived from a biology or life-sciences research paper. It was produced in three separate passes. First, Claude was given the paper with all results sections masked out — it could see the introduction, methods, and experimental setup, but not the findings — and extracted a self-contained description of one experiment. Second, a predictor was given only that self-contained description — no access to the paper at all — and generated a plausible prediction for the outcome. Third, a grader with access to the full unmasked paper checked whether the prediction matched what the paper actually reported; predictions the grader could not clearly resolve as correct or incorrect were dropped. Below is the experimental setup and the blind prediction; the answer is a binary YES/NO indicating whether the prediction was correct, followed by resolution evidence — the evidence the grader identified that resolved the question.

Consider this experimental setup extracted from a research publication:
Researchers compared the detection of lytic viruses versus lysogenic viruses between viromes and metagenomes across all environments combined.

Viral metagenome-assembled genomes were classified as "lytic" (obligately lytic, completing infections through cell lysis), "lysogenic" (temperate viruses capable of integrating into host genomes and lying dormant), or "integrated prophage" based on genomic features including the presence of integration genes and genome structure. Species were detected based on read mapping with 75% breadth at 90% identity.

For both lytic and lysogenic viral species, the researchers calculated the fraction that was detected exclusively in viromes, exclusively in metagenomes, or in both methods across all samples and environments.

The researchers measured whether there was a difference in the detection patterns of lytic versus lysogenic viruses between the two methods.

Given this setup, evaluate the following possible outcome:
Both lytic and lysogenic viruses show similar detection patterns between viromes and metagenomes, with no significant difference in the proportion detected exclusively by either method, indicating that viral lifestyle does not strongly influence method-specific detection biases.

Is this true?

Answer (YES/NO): NO